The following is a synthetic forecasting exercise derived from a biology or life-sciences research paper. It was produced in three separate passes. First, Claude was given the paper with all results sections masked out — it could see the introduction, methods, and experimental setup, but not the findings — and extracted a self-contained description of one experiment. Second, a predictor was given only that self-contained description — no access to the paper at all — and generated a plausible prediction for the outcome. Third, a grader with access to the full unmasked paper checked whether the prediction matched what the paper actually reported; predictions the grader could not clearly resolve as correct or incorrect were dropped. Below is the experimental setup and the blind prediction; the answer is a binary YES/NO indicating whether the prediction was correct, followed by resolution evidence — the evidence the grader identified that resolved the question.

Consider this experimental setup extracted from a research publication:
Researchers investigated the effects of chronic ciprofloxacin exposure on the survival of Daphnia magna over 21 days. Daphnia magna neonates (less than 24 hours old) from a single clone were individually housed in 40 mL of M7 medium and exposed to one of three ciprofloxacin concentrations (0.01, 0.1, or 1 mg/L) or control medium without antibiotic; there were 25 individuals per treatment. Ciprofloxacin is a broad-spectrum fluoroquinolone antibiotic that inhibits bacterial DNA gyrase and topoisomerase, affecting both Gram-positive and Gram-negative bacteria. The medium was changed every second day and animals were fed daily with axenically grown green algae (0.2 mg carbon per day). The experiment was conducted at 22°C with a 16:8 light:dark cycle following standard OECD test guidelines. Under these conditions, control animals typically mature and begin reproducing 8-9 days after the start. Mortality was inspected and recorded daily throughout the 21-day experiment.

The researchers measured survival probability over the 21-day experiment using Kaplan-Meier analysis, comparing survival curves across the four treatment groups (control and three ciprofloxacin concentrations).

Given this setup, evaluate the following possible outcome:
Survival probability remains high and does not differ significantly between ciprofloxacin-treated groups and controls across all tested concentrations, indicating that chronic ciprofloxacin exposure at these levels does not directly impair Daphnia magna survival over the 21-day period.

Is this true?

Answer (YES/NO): YES